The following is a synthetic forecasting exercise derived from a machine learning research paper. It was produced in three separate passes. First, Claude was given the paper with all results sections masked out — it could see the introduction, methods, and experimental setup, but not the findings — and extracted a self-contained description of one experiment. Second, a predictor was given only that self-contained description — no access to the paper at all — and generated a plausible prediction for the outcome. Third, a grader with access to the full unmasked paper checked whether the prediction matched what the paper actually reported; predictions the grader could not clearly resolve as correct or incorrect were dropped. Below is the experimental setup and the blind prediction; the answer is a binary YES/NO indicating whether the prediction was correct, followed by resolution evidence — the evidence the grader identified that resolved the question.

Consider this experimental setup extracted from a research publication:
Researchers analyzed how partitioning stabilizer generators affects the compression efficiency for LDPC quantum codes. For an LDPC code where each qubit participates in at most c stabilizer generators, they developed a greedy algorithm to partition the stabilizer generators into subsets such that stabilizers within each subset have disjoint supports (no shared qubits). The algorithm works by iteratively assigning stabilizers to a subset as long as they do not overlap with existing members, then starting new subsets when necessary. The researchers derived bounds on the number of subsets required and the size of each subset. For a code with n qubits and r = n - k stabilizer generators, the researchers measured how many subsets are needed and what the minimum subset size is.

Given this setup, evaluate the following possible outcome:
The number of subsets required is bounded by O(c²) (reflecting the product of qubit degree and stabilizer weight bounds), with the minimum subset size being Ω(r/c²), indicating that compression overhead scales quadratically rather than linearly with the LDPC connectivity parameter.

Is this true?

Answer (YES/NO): NO